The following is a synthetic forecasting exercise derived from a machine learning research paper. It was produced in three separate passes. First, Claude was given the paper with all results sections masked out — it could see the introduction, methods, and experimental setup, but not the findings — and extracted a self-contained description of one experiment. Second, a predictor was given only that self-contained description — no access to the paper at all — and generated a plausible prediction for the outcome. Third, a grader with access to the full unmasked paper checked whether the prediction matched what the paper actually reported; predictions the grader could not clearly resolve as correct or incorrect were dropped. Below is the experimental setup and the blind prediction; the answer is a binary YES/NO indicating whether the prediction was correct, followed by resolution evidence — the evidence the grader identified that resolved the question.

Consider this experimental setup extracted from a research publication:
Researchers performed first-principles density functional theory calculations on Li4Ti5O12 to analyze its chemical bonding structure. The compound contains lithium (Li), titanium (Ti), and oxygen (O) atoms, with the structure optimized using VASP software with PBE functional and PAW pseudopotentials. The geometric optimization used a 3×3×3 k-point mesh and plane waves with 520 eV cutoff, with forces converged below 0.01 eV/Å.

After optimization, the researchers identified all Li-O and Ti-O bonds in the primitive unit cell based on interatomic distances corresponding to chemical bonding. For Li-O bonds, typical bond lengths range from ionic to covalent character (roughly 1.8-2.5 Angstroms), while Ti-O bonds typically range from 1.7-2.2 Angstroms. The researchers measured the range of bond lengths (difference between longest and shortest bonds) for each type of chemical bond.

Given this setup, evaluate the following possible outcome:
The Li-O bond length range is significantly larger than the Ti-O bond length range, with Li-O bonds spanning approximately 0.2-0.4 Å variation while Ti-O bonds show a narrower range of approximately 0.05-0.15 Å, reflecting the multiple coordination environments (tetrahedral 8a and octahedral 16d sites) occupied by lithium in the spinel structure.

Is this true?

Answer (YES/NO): NO